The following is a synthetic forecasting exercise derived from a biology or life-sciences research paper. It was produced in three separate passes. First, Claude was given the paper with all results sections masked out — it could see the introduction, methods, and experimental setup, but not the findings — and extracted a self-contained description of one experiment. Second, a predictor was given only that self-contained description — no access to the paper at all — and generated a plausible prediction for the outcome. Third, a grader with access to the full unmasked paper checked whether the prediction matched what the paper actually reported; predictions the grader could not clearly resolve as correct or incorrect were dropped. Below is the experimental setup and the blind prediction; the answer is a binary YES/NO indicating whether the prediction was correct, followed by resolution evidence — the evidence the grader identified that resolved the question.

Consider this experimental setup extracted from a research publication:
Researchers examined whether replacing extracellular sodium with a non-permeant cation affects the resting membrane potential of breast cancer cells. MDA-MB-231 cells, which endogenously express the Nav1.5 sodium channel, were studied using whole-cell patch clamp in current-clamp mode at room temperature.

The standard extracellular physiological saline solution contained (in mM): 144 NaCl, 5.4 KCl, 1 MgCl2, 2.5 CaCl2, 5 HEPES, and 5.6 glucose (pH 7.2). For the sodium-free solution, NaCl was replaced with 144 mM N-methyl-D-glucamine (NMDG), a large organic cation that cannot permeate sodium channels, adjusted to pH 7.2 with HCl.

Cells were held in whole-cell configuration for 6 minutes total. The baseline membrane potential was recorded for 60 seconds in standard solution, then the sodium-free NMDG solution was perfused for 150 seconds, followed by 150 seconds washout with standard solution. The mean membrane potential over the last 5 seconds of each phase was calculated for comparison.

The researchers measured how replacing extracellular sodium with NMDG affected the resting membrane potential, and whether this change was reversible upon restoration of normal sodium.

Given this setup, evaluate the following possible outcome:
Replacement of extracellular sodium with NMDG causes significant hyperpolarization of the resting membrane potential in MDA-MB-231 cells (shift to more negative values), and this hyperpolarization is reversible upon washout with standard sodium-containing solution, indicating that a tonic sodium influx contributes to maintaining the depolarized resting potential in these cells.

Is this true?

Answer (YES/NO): YES